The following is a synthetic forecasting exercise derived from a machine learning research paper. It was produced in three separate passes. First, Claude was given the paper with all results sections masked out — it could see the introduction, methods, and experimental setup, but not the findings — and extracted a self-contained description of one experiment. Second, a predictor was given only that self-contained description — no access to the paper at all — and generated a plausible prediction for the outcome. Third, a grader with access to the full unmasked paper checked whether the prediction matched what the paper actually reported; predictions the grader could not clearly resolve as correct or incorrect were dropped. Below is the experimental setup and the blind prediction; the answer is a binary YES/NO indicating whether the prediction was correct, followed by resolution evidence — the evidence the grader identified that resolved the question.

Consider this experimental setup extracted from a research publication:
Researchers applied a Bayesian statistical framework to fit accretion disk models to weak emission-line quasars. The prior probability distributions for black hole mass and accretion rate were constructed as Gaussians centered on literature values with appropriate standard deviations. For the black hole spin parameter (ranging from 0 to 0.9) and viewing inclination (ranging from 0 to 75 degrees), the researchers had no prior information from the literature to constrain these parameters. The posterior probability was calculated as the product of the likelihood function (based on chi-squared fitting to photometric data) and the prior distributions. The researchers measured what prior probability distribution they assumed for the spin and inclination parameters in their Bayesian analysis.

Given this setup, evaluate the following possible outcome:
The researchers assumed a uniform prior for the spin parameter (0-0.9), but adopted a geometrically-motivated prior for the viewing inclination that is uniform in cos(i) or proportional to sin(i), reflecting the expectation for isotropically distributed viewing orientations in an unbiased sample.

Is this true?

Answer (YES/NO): NO